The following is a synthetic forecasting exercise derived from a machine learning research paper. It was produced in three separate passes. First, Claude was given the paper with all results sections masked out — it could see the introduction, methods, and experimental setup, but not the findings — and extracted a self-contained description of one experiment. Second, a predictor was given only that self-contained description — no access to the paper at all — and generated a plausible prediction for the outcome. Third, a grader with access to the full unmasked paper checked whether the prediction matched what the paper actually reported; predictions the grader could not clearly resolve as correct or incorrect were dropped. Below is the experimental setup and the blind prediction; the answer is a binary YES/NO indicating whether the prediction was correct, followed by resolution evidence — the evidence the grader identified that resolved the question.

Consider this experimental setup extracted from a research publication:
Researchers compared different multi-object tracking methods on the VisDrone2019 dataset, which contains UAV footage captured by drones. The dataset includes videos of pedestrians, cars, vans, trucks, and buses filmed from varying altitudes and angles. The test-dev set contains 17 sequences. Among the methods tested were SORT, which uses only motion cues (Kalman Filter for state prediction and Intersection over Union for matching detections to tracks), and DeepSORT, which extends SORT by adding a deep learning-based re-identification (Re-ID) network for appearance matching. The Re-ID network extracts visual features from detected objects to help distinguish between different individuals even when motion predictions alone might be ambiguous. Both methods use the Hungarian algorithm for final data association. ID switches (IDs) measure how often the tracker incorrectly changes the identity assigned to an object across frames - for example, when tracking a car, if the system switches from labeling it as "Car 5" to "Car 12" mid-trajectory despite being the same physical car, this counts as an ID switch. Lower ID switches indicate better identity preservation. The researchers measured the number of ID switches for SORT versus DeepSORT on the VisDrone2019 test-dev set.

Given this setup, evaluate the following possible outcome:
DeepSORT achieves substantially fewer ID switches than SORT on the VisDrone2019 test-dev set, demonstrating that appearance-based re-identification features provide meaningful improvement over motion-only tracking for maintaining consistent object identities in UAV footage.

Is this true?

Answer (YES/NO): NO